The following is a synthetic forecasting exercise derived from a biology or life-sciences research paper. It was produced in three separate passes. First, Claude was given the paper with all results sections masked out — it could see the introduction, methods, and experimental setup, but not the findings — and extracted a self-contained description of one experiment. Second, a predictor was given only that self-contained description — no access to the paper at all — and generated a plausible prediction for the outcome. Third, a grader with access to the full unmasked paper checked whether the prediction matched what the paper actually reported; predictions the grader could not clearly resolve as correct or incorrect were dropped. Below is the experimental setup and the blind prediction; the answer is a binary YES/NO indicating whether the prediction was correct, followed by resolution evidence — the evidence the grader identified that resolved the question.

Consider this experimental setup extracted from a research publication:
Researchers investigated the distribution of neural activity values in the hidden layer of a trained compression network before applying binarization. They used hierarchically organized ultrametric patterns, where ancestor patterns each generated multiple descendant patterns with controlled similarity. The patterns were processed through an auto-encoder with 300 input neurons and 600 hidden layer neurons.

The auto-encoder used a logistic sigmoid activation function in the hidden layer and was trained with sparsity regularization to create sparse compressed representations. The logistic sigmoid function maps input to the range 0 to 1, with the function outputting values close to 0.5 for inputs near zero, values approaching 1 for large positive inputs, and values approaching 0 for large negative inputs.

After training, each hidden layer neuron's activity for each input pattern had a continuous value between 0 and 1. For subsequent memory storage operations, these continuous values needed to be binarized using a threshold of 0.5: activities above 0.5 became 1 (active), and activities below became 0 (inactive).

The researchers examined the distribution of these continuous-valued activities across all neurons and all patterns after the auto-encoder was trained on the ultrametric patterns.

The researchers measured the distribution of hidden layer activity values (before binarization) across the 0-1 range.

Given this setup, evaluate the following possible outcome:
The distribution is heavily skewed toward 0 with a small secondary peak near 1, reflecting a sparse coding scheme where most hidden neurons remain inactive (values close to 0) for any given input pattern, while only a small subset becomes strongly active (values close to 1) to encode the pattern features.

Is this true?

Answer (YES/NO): NO